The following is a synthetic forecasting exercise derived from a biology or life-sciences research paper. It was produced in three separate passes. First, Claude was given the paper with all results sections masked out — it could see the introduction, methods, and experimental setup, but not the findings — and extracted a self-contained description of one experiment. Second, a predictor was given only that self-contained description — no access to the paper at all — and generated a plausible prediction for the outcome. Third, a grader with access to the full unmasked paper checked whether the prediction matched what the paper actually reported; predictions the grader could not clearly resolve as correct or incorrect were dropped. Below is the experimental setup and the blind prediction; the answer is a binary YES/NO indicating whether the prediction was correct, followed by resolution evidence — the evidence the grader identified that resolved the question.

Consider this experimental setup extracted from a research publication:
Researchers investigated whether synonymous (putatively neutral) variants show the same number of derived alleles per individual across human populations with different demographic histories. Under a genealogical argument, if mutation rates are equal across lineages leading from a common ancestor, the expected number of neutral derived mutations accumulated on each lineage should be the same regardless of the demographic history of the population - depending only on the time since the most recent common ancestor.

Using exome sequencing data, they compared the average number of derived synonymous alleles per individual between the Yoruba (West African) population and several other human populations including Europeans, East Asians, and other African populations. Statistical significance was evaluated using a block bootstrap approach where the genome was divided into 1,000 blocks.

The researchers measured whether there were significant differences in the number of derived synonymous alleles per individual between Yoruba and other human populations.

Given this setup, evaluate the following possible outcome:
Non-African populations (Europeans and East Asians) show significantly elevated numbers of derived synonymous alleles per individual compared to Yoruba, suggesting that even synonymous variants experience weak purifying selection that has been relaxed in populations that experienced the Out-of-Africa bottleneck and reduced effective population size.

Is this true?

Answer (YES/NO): NO